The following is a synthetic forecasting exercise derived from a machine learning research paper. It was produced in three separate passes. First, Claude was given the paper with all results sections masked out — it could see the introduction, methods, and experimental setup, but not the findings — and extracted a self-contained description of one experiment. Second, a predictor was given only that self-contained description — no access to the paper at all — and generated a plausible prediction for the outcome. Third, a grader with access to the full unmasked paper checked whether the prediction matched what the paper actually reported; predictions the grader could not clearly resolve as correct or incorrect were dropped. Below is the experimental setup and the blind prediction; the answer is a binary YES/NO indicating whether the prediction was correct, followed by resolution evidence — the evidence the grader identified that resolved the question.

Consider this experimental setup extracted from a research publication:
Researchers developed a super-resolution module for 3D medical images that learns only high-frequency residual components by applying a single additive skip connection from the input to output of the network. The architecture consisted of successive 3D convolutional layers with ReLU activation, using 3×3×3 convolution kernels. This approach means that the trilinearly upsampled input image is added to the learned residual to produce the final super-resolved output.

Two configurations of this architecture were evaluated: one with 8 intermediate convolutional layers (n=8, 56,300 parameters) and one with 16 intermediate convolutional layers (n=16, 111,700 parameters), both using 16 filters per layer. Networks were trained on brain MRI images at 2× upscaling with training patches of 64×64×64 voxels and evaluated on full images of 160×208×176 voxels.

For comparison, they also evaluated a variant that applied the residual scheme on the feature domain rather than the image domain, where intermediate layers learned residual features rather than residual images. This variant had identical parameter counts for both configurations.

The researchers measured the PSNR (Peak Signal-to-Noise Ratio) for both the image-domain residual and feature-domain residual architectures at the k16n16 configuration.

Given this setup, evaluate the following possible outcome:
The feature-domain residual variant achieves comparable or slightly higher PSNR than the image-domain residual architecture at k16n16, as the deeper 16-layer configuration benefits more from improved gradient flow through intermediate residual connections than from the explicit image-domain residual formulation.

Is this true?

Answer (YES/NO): NO